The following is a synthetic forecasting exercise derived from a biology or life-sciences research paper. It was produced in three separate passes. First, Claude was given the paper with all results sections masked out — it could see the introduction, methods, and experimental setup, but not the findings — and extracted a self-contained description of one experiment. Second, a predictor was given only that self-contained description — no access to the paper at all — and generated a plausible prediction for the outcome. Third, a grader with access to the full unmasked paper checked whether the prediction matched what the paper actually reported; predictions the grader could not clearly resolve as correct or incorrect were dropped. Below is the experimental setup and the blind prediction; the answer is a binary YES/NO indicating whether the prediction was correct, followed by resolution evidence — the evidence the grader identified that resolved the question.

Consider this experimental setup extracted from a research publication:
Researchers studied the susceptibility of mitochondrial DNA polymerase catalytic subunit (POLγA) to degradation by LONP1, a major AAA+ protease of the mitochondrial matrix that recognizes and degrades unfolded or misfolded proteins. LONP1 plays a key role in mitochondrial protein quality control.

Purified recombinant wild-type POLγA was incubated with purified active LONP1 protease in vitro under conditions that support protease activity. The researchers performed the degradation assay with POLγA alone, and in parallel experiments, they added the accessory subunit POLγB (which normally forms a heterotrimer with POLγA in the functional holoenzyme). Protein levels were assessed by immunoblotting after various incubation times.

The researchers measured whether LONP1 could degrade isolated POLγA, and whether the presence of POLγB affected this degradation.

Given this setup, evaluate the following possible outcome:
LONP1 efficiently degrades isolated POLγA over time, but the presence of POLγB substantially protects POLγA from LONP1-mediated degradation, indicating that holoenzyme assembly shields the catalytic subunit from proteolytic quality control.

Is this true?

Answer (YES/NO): YES